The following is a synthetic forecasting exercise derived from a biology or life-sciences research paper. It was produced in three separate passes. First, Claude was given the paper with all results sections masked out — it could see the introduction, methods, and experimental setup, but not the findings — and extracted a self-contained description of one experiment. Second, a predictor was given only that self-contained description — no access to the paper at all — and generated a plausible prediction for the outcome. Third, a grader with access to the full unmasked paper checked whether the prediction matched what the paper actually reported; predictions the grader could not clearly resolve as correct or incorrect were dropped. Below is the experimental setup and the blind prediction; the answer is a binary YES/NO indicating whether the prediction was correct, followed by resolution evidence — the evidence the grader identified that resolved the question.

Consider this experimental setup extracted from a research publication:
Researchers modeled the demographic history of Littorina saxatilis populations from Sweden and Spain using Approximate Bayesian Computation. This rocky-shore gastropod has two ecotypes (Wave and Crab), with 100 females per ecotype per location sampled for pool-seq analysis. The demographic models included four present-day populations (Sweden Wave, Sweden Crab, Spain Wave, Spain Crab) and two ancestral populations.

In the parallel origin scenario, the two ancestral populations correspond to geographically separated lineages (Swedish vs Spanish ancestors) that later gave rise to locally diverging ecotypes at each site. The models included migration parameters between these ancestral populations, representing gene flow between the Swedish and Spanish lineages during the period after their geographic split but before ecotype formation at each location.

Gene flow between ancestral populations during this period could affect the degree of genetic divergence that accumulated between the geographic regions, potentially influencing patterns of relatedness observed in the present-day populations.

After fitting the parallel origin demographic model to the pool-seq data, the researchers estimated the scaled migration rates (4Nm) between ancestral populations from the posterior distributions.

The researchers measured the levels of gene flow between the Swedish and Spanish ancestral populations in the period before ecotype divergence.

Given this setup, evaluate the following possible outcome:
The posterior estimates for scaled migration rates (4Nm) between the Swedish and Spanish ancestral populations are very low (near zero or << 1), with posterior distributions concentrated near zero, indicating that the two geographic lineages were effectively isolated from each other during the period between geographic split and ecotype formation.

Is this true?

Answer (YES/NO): NO